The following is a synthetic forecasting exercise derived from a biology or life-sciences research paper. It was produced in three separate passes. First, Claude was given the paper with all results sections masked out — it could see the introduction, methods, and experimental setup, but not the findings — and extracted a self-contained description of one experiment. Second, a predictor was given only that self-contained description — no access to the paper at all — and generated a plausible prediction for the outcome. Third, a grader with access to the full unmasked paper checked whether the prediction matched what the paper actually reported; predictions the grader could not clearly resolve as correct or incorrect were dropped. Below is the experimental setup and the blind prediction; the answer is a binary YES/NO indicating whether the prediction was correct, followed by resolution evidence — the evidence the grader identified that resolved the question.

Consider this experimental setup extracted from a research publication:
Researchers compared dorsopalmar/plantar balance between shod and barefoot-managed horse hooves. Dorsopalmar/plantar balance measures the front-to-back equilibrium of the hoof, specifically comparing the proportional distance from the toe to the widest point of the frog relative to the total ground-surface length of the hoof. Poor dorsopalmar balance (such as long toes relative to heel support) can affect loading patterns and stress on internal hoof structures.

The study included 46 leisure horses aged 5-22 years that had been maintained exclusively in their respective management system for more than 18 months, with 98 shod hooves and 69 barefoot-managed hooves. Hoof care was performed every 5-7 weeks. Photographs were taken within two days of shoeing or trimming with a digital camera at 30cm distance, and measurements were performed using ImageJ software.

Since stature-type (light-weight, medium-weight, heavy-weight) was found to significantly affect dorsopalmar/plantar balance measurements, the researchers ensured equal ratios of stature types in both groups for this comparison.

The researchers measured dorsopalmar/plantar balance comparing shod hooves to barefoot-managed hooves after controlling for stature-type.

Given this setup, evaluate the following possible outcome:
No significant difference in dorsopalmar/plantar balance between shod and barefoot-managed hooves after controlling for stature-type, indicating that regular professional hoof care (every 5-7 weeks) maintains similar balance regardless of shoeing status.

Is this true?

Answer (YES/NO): NO